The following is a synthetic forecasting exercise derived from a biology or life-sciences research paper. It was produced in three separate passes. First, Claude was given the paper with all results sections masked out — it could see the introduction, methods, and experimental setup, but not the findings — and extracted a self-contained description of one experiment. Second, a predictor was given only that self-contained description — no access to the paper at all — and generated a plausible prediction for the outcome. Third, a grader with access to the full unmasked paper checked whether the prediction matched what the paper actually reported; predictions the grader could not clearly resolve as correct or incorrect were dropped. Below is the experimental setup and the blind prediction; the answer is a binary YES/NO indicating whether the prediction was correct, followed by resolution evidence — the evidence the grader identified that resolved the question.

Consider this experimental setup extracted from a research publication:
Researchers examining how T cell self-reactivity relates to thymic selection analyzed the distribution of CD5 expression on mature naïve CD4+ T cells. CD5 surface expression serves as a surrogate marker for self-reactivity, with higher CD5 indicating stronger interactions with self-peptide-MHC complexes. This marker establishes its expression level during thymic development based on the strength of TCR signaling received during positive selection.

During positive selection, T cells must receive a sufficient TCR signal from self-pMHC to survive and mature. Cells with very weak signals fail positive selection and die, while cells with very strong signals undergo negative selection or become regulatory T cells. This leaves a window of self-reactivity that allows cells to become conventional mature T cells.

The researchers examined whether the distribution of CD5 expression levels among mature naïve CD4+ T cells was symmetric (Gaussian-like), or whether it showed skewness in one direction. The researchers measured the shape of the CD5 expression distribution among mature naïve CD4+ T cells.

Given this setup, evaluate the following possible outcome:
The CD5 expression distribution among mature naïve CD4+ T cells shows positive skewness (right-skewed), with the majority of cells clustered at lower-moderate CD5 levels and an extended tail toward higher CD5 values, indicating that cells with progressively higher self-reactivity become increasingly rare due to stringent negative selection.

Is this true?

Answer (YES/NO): NO